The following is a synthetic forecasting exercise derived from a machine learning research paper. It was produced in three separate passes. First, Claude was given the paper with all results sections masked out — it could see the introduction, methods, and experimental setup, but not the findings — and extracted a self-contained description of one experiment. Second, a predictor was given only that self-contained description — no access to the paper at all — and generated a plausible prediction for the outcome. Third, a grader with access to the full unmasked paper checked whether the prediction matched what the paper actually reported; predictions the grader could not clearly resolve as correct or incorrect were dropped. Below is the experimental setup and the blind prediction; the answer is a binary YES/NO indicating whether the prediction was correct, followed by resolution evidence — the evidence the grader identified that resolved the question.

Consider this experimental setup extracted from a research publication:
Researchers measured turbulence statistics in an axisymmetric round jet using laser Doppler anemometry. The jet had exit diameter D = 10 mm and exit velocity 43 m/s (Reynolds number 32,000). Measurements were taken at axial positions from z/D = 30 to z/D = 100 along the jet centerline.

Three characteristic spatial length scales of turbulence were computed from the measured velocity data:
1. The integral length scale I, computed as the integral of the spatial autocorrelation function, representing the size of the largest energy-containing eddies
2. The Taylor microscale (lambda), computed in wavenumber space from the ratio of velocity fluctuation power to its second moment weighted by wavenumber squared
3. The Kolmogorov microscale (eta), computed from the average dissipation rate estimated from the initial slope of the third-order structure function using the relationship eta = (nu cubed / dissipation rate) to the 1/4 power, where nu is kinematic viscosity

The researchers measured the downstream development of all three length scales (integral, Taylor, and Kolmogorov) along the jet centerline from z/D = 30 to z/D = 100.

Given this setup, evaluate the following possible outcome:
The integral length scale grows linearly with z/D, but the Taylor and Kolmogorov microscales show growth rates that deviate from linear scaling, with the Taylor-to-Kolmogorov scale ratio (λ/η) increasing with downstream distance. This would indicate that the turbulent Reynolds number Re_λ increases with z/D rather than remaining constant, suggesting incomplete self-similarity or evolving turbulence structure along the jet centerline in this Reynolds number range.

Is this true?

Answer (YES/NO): NO